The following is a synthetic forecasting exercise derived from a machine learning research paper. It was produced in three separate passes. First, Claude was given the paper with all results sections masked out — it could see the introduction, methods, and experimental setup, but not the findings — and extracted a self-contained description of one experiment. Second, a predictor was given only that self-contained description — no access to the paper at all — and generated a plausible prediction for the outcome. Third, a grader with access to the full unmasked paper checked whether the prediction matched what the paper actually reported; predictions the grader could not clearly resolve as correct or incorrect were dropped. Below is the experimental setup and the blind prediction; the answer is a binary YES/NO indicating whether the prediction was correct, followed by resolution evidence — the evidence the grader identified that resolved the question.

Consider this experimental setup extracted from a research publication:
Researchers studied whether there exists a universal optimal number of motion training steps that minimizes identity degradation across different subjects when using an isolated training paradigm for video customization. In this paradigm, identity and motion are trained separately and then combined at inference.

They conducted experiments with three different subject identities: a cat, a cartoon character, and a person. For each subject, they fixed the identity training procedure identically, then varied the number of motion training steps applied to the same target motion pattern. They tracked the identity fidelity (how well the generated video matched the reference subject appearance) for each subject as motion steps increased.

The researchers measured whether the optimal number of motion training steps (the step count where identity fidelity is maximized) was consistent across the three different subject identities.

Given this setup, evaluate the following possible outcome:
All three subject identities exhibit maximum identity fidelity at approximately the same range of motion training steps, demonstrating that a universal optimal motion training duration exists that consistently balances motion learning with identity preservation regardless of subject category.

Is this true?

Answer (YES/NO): NO